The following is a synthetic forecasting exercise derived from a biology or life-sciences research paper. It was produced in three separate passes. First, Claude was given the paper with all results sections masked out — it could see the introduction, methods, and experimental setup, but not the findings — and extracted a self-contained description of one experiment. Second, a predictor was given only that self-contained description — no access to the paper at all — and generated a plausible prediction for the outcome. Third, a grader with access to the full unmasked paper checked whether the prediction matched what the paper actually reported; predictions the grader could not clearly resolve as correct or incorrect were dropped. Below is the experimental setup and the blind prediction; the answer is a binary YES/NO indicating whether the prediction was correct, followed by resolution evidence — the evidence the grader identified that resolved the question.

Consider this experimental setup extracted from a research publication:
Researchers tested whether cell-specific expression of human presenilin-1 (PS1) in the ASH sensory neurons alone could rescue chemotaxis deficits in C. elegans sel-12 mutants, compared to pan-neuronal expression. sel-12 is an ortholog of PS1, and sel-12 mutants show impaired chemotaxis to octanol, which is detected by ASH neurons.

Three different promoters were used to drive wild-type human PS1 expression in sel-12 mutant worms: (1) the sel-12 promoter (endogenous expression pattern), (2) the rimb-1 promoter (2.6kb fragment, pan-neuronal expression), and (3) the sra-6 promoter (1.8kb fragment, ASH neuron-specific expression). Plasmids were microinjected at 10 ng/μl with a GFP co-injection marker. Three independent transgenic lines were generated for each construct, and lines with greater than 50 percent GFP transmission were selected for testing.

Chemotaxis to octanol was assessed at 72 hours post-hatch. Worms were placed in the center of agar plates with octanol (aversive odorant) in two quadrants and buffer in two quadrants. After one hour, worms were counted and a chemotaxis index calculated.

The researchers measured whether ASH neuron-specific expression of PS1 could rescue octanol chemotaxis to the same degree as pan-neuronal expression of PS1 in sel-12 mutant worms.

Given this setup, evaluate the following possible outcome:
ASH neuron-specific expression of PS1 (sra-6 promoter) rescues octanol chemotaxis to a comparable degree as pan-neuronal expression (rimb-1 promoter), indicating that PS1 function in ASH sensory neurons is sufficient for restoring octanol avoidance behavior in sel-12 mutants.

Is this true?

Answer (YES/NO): YES